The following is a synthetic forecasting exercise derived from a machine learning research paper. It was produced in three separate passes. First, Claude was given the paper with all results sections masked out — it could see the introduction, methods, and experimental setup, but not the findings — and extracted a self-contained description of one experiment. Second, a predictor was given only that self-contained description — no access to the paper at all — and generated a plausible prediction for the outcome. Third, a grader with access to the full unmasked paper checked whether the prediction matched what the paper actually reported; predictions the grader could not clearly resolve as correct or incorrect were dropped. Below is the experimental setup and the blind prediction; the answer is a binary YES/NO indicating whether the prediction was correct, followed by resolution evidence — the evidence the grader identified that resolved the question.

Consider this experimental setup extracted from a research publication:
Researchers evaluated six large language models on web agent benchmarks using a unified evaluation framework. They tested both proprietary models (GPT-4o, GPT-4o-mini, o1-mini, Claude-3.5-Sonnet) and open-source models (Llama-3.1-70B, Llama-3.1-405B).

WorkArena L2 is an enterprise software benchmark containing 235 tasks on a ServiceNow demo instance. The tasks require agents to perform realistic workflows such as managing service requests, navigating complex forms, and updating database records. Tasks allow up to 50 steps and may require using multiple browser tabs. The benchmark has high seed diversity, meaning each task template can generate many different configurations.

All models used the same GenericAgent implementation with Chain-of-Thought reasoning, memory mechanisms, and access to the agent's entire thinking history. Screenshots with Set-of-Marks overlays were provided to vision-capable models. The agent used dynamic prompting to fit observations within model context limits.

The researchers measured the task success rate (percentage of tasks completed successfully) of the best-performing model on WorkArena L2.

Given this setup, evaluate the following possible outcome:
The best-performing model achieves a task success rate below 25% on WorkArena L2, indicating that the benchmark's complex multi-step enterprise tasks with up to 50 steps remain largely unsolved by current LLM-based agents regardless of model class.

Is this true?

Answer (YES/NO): NO